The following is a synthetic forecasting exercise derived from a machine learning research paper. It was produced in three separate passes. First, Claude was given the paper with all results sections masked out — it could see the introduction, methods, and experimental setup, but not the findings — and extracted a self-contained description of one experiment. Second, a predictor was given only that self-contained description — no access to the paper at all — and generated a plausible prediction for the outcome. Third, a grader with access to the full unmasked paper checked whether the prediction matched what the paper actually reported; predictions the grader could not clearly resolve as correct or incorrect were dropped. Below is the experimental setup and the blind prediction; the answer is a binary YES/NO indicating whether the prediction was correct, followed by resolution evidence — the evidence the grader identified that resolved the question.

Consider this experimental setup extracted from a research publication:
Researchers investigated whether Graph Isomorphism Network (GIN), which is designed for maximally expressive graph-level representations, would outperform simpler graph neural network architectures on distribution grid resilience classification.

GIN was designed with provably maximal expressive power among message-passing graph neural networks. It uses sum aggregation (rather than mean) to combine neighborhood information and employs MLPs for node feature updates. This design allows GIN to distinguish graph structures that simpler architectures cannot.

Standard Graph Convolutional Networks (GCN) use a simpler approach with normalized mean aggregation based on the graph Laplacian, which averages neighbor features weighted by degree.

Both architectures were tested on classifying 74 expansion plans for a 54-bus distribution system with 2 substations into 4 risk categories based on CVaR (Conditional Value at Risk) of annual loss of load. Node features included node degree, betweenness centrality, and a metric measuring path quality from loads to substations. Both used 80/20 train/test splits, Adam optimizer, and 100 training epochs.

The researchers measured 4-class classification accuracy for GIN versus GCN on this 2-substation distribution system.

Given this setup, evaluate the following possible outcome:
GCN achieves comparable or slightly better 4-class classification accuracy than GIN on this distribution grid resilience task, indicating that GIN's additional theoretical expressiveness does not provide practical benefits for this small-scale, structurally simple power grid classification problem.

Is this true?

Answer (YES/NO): NO